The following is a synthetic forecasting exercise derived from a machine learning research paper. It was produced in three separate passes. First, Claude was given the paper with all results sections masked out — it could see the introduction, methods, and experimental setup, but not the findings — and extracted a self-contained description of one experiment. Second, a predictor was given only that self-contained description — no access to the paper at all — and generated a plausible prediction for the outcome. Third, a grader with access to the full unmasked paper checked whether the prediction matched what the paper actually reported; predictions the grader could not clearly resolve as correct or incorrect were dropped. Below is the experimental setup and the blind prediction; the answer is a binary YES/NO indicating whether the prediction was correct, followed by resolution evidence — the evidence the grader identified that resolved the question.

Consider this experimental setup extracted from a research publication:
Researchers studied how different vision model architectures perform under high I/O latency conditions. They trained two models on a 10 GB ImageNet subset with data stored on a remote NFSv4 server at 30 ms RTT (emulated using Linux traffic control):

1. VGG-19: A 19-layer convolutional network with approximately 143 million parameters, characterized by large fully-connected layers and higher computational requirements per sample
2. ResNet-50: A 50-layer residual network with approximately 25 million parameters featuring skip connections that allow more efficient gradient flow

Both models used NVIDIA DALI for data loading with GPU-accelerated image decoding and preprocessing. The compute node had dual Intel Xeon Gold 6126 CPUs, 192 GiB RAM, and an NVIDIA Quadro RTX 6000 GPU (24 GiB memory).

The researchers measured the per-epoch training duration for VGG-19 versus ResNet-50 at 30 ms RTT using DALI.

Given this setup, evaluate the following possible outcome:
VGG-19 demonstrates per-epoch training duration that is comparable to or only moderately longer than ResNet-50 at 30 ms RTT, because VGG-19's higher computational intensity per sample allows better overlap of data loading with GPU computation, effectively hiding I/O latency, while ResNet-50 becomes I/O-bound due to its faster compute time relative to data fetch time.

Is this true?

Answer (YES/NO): NO